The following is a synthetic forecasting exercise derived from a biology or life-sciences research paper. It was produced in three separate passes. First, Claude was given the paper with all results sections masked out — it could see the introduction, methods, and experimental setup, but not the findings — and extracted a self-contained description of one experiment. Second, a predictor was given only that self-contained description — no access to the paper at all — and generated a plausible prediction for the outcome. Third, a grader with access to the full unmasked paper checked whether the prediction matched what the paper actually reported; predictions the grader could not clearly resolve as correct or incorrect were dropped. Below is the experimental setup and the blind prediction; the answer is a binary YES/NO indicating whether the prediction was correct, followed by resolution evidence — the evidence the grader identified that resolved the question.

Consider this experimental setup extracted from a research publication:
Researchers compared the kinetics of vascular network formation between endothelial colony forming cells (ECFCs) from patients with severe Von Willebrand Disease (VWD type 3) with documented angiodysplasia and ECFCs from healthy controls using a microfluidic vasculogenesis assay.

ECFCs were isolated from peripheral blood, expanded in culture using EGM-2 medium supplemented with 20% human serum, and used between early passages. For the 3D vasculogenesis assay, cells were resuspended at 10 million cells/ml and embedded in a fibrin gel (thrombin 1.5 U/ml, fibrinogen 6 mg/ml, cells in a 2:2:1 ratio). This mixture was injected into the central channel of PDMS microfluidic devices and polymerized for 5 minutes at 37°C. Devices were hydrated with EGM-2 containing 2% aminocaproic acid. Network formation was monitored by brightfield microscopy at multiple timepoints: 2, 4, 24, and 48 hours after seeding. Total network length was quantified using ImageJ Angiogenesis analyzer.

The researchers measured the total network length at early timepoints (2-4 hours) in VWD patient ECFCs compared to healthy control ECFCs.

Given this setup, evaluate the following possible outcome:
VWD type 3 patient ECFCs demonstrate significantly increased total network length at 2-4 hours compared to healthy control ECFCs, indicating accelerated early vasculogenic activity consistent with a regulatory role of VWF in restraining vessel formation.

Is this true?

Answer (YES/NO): YES